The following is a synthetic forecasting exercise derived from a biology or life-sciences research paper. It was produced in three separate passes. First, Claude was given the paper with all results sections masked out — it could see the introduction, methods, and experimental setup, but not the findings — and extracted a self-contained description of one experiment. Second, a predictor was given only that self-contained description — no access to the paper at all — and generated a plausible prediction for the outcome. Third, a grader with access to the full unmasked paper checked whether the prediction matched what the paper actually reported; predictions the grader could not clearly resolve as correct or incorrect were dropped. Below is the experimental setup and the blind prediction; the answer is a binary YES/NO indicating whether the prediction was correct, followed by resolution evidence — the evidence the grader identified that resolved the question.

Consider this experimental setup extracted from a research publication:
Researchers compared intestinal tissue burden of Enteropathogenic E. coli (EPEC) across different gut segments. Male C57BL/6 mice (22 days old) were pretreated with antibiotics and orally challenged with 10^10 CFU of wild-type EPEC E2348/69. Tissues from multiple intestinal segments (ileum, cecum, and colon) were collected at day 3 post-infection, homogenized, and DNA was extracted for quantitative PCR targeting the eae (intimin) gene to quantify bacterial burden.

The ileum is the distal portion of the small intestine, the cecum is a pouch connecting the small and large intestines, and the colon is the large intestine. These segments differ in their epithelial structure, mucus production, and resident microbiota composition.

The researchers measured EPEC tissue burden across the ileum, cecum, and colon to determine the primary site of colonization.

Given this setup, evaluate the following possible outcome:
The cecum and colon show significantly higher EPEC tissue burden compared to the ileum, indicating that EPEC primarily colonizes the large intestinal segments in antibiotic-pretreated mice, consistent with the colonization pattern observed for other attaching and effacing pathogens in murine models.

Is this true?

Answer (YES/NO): NO